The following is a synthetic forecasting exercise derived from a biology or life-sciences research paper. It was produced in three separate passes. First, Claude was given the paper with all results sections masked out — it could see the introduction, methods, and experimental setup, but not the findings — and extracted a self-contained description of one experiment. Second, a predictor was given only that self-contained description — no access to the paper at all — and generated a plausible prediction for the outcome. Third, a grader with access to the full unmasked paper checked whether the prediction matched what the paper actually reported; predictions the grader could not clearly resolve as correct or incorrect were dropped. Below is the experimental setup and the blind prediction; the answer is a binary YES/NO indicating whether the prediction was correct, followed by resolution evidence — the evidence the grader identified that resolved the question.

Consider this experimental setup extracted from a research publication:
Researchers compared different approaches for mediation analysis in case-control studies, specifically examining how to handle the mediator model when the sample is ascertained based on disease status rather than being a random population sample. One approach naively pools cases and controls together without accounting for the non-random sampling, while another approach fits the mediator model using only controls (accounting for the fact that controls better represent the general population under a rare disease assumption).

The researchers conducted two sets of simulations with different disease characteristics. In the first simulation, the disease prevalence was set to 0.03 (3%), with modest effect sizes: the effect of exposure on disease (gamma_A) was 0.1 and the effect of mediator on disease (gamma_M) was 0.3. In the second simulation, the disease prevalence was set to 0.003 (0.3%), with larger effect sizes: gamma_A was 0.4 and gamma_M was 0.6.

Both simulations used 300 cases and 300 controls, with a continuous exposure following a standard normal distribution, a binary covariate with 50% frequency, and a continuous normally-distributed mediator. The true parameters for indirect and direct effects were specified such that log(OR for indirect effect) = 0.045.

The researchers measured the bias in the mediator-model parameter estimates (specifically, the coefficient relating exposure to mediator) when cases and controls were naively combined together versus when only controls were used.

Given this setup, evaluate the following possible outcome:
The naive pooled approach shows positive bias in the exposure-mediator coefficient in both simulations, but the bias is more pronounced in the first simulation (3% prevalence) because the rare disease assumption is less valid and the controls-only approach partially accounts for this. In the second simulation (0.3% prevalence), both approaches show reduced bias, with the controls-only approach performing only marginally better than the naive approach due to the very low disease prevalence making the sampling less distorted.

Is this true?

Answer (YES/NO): NO